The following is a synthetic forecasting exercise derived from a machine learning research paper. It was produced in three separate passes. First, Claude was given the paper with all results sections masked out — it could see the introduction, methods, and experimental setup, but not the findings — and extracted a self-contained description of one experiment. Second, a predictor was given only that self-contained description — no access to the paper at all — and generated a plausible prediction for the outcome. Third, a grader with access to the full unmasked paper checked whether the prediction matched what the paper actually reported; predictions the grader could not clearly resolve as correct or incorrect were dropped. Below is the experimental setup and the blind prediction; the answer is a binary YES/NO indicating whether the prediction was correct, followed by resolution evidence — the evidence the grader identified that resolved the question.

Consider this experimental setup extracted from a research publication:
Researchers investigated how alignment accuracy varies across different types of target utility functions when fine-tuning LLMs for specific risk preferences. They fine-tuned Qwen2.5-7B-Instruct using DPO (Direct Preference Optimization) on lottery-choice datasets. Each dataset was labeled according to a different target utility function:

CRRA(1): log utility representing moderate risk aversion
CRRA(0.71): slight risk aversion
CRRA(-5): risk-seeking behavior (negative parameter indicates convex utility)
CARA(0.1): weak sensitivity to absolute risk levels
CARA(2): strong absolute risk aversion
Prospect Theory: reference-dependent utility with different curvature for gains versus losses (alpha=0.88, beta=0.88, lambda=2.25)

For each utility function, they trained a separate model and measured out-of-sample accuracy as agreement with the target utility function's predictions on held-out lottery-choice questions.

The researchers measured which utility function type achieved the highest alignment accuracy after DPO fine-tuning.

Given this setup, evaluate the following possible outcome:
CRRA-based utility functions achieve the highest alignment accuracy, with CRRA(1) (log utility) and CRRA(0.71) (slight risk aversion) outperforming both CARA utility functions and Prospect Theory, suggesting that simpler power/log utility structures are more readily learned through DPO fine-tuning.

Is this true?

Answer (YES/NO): NO